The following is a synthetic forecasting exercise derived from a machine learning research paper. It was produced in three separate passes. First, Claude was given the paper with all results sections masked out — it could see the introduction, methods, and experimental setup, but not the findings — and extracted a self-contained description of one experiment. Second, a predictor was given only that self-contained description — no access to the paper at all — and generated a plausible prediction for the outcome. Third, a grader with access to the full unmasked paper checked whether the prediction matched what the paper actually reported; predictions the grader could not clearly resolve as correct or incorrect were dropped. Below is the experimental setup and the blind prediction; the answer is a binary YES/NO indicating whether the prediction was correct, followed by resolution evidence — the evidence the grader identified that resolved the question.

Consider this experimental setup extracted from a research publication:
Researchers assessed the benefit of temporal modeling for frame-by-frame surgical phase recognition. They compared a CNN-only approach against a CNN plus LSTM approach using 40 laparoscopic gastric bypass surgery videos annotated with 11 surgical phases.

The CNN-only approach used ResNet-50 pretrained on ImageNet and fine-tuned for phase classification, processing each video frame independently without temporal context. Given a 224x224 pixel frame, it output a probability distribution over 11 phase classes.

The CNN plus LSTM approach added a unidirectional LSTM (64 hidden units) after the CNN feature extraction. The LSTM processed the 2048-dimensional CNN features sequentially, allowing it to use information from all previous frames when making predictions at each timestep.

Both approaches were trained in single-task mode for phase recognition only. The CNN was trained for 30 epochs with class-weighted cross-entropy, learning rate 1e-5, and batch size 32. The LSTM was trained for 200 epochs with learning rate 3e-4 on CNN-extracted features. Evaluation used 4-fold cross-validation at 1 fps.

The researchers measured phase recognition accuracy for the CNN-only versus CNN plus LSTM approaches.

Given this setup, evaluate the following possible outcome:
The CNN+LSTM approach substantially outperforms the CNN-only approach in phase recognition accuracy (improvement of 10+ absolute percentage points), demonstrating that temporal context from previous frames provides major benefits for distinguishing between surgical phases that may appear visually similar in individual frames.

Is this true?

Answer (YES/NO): NO